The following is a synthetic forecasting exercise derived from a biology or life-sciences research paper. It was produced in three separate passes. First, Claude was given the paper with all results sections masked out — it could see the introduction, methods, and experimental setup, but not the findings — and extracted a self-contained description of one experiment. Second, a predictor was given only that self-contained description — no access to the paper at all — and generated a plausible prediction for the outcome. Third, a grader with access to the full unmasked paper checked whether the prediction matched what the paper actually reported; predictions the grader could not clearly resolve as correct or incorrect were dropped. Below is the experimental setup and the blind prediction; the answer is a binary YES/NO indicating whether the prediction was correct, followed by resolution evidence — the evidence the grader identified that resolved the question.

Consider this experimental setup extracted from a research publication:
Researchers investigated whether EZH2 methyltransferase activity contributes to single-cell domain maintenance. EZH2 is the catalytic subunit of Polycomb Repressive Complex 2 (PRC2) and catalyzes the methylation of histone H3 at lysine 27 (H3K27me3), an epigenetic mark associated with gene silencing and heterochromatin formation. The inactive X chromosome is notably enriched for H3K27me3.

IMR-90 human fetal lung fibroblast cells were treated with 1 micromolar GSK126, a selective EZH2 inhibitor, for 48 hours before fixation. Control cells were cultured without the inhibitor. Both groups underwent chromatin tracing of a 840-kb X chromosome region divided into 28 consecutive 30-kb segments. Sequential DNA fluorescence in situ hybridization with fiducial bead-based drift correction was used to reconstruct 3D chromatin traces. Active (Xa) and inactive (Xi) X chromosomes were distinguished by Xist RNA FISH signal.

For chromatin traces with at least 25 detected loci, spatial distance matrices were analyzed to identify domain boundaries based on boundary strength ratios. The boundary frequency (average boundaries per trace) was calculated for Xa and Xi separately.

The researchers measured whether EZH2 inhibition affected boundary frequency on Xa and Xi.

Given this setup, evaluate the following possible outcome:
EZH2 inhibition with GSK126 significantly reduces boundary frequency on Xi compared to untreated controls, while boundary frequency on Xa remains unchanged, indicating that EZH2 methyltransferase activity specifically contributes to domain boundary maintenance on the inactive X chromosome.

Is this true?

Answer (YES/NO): NO